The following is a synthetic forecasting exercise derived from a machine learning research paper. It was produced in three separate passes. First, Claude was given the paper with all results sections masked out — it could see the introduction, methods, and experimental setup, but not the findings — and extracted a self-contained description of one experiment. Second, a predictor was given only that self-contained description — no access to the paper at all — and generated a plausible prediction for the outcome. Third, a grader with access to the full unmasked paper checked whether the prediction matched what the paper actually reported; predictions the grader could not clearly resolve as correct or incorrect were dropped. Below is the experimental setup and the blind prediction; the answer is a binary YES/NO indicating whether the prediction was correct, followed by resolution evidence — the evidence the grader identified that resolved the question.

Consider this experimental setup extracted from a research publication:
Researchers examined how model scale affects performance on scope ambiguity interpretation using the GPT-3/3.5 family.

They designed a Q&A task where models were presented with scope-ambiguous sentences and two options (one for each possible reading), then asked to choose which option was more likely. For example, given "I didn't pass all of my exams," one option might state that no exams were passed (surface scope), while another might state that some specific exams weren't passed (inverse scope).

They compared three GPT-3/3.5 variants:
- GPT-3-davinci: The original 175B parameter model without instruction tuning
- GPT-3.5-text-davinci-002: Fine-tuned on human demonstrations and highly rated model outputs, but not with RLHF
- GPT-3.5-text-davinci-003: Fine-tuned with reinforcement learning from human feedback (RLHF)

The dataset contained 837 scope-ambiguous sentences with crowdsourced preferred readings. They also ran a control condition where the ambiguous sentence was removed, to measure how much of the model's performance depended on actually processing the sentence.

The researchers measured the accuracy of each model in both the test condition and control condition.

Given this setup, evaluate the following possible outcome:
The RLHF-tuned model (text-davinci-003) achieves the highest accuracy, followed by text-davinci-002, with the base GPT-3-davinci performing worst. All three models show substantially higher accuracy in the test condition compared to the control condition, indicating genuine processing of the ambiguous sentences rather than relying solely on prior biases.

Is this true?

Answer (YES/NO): NO